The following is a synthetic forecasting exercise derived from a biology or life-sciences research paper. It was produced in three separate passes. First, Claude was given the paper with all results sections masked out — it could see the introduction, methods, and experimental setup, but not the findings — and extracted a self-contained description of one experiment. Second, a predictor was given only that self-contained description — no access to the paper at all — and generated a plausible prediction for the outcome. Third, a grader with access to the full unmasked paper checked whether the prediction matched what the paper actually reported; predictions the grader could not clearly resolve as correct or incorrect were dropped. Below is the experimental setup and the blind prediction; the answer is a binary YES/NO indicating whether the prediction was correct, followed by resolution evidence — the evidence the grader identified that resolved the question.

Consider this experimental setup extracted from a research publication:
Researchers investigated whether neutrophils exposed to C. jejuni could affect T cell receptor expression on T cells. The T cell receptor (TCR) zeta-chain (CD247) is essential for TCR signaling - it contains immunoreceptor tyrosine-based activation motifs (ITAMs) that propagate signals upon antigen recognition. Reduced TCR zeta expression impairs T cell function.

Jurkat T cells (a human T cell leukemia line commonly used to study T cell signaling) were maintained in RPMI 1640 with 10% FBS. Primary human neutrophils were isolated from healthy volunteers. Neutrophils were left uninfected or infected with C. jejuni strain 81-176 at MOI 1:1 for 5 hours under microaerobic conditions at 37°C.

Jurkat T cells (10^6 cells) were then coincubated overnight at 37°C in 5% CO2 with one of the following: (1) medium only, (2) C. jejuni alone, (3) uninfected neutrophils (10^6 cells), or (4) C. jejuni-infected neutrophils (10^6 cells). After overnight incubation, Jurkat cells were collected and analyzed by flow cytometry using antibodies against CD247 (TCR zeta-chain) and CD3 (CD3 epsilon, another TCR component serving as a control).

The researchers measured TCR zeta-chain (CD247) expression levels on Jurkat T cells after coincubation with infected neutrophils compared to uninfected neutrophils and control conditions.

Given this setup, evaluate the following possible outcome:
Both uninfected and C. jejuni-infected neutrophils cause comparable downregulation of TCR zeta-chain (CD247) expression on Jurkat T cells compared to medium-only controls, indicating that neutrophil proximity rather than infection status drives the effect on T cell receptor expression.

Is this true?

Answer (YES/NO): NO